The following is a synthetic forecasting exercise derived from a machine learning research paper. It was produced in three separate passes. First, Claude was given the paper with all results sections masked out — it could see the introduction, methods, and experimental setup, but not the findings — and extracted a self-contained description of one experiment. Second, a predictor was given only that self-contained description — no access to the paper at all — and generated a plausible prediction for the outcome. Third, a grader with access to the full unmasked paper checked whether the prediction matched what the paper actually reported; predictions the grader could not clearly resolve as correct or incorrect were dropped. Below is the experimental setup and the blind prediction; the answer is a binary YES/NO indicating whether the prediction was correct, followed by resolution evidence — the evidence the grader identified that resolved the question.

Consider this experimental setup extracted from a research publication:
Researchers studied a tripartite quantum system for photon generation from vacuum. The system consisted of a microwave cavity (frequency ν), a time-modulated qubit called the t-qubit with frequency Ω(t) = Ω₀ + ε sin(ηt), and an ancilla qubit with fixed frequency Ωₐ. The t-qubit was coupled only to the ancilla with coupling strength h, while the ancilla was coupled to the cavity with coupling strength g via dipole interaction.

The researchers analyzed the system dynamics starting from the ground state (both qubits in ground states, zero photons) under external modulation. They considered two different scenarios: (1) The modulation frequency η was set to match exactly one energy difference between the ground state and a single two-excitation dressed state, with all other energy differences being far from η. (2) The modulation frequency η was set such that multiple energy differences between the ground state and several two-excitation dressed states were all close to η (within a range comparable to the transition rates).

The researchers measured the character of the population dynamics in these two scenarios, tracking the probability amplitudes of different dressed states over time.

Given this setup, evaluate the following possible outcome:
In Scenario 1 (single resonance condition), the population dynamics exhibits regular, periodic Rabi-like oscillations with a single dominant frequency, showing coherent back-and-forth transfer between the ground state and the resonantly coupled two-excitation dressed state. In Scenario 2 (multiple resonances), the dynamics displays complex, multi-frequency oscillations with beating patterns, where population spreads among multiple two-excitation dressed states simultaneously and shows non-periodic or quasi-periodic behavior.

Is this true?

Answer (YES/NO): YES